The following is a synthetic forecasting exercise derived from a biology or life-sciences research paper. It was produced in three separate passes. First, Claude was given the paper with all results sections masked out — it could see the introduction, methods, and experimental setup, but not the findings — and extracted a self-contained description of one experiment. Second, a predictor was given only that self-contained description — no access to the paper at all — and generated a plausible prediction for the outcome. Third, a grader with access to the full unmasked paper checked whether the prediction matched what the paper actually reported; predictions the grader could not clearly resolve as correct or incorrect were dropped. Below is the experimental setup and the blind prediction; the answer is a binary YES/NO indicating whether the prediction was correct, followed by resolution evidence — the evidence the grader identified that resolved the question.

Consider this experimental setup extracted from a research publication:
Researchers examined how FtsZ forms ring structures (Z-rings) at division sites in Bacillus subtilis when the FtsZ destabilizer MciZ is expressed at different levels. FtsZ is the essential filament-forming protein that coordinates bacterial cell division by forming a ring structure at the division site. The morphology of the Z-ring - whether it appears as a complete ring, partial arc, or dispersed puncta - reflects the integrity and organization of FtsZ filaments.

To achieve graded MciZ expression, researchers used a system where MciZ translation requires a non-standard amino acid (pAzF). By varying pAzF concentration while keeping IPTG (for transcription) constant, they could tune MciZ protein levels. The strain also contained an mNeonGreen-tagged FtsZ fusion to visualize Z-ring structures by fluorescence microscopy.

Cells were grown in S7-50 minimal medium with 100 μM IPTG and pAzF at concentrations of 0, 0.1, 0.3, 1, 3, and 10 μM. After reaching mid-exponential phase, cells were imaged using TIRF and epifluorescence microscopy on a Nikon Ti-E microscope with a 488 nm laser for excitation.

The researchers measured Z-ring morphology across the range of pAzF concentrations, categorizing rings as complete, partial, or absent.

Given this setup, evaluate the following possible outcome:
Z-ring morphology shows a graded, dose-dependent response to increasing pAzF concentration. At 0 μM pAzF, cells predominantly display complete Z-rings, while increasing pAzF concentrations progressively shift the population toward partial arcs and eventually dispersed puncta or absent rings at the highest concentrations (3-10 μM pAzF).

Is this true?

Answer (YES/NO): NO